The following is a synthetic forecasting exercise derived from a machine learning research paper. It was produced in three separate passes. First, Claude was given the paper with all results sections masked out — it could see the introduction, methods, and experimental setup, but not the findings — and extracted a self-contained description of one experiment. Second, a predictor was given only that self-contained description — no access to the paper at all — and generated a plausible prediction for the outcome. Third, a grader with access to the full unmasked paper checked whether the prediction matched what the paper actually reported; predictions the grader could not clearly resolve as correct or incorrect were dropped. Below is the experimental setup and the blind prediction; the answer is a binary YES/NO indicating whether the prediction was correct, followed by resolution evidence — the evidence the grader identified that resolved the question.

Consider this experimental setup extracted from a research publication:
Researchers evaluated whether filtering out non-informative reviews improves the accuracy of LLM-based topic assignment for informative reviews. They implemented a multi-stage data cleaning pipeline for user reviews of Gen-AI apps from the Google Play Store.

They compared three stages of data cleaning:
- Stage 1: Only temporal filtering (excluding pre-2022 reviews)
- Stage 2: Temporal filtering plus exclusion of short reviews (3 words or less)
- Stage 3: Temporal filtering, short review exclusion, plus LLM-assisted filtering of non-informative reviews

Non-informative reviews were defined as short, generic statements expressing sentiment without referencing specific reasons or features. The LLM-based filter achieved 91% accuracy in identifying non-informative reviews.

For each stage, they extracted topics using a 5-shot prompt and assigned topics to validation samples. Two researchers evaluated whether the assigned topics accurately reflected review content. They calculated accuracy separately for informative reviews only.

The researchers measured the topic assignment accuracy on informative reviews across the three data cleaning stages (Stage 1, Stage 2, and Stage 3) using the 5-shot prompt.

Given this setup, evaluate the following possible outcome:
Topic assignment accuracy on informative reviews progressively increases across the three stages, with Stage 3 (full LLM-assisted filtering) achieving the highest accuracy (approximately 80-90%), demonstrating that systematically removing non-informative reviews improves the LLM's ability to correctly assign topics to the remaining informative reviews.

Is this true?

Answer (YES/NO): NO